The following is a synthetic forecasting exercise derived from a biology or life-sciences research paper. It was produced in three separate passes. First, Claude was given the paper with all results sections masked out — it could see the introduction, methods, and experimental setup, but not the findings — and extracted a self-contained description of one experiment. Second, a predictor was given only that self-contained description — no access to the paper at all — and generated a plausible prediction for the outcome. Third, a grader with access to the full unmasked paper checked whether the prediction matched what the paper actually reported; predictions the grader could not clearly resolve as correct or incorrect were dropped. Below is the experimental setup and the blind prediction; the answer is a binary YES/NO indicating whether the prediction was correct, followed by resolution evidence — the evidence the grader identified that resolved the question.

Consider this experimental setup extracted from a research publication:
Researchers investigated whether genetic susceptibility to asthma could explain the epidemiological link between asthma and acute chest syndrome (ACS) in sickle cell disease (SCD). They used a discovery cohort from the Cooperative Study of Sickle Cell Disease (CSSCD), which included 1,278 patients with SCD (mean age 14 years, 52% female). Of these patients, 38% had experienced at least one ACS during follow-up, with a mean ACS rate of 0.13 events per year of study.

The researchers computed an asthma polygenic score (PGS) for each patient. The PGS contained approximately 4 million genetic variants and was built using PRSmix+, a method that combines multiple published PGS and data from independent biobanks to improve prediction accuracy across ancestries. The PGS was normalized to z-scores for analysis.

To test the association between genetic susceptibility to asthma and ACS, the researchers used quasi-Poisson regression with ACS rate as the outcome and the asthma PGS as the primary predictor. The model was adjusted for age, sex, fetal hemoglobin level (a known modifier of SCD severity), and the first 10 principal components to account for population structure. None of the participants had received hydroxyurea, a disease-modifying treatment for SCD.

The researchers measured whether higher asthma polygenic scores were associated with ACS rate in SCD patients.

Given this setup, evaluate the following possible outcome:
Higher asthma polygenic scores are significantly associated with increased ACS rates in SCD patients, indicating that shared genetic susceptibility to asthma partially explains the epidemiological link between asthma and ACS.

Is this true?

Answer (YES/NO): YES